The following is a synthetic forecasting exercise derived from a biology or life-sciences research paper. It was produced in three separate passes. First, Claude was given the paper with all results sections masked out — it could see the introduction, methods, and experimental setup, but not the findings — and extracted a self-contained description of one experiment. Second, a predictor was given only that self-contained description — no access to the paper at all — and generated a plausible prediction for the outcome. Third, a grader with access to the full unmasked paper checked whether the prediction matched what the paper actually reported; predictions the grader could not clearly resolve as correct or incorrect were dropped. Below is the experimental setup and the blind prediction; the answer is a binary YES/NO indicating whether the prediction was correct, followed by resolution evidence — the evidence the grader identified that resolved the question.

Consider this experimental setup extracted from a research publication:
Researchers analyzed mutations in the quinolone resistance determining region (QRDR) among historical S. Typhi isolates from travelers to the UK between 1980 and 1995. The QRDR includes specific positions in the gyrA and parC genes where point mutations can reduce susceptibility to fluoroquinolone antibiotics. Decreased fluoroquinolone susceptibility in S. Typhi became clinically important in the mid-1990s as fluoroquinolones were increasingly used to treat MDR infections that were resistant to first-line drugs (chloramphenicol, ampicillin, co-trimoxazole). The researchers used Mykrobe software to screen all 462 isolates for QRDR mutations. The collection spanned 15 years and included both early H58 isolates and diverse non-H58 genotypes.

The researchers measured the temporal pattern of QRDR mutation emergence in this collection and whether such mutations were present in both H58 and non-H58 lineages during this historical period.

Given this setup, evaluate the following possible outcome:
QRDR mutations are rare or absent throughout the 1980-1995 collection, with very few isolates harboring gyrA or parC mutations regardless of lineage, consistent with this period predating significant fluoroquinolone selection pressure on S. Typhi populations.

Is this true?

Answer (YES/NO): YES